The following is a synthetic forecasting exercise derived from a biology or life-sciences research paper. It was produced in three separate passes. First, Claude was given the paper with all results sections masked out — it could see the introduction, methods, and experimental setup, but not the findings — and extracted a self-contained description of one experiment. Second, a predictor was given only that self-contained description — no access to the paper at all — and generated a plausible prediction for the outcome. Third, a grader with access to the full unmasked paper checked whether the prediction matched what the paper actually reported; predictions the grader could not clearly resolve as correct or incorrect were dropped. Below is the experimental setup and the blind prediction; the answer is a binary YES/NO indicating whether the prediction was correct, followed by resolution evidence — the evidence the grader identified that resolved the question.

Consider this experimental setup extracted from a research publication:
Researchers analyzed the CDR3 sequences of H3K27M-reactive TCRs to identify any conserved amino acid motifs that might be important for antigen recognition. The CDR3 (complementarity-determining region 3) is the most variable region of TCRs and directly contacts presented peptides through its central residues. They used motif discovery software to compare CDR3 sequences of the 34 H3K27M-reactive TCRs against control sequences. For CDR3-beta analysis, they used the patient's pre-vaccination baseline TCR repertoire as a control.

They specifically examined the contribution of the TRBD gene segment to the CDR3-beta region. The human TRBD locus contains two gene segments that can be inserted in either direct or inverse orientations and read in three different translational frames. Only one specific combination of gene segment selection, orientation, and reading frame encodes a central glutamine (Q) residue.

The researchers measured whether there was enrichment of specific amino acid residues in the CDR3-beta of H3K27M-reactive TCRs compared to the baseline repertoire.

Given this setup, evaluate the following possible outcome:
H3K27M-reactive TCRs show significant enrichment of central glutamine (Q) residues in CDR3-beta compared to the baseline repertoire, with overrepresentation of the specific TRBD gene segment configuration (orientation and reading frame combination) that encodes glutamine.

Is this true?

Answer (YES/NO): YES